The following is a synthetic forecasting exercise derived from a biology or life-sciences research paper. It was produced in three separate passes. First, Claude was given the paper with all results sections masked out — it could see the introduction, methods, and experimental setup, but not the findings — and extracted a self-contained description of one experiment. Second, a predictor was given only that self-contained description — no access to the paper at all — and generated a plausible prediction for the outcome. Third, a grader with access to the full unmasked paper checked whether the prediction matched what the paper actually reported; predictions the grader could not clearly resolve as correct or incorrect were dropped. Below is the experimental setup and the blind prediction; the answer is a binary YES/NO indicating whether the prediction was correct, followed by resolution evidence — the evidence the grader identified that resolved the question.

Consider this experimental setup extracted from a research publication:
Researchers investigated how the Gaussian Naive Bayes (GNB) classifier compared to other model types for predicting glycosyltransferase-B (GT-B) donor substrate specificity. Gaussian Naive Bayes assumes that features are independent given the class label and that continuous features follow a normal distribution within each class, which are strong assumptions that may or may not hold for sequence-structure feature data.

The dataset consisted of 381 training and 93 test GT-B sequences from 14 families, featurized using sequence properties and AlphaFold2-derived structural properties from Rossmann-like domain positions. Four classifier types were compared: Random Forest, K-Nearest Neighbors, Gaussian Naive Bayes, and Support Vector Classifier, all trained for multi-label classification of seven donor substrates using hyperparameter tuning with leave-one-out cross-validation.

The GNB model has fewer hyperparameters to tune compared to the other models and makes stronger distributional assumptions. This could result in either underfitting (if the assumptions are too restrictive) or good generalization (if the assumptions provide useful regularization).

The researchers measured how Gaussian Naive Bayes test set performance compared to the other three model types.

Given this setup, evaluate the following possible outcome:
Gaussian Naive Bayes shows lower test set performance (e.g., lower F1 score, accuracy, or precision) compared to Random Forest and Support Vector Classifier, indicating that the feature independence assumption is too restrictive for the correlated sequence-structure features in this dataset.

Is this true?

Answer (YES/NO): YES